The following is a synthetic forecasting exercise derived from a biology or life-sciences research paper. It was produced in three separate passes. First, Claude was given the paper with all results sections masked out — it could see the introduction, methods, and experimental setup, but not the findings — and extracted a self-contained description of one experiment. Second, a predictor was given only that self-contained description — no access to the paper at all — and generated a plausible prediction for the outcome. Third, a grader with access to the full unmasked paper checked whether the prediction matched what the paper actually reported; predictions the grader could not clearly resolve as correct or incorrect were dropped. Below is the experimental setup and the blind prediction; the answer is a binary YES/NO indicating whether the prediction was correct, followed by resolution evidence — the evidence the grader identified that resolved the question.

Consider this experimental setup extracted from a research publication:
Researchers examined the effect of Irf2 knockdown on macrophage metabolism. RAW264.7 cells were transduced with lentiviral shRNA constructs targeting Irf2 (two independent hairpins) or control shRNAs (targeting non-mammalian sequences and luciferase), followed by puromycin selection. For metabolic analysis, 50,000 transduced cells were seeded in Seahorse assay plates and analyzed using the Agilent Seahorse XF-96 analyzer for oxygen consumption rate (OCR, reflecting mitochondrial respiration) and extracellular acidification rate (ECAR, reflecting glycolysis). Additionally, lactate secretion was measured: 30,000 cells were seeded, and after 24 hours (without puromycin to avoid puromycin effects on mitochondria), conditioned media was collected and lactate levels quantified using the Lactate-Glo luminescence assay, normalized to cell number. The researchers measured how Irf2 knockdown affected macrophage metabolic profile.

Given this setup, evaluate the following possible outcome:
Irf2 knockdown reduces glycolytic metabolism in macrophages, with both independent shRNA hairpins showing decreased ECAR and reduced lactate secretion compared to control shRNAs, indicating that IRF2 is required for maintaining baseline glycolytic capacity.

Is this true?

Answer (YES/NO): NO